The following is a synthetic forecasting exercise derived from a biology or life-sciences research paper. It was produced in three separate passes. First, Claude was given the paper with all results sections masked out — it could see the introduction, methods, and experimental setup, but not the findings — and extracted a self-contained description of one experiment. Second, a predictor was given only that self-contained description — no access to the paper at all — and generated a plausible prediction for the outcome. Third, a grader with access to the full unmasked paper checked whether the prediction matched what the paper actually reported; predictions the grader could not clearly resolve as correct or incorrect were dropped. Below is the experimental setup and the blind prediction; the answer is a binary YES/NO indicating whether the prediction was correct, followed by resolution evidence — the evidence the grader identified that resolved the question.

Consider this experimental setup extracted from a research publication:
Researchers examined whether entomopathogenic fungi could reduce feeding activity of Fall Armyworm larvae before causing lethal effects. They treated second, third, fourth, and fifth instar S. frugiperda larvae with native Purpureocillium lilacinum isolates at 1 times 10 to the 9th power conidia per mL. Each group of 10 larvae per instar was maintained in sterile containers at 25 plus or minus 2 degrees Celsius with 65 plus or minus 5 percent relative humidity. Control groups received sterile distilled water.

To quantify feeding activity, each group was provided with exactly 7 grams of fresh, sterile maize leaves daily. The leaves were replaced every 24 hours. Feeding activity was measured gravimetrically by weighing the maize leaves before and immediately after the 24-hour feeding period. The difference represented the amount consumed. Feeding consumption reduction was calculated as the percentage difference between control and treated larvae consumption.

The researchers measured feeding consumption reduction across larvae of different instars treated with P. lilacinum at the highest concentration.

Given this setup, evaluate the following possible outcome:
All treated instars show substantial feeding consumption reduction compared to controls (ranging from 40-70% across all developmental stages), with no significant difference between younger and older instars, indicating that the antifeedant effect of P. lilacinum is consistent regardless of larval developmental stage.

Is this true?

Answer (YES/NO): NO